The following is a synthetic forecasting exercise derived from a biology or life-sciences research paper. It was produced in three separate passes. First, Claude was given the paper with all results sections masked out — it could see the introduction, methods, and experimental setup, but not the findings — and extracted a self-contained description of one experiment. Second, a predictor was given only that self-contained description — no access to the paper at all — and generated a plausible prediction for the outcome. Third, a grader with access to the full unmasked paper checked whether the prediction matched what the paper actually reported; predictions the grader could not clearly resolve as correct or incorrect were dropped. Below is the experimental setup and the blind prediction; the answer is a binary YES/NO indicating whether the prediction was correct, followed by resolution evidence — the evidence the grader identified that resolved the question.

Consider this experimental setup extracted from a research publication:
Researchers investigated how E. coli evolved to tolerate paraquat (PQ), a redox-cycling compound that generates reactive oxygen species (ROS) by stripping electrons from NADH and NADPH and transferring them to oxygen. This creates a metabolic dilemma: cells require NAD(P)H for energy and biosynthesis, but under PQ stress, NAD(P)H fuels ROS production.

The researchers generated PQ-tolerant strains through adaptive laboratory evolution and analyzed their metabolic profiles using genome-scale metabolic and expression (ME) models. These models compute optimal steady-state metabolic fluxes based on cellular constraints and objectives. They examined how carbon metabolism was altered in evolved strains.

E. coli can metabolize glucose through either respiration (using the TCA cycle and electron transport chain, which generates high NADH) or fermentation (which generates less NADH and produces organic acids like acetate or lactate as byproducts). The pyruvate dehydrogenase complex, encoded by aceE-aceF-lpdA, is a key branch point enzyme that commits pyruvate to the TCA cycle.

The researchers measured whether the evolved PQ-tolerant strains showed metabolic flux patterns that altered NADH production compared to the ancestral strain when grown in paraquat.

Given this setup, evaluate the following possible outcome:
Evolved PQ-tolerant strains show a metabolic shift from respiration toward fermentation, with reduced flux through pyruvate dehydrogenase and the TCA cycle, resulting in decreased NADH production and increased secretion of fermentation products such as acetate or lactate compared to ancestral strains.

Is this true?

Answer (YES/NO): YES